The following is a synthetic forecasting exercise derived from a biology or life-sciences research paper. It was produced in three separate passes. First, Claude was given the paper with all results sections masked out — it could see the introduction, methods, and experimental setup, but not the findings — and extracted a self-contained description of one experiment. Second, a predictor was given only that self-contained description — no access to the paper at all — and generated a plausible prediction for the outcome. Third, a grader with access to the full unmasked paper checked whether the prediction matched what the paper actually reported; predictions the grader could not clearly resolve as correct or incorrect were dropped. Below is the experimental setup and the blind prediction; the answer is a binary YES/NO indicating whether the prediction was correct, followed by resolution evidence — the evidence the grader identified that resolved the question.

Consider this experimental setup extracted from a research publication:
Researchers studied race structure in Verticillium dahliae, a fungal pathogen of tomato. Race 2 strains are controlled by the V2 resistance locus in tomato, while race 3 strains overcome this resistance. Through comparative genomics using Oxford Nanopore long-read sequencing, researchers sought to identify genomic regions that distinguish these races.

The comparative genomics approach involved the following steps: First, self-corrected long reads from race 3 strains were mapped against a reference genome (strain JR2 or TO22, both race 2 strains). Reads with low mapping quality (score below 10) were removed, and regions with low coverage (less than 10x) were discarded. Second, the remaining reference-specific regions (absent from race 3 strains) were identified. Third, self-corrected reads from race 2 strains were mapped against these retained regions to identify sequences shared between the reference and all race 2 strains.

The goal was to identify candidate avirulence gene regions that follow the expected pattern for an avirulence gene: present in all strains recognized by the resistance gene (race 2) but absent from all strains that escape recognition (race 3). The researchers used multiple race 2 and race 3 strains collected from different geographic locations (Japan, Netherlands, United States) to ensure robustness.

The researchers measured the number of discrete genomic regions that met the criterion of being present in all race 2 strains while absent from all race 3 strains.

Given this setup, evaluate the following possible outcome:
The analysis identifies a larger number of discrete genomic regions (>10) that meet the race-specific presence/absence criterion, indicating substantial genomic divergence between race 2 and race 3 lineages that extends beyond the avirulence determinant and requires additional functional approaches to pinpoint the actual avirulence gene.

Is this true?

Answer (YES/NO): NO